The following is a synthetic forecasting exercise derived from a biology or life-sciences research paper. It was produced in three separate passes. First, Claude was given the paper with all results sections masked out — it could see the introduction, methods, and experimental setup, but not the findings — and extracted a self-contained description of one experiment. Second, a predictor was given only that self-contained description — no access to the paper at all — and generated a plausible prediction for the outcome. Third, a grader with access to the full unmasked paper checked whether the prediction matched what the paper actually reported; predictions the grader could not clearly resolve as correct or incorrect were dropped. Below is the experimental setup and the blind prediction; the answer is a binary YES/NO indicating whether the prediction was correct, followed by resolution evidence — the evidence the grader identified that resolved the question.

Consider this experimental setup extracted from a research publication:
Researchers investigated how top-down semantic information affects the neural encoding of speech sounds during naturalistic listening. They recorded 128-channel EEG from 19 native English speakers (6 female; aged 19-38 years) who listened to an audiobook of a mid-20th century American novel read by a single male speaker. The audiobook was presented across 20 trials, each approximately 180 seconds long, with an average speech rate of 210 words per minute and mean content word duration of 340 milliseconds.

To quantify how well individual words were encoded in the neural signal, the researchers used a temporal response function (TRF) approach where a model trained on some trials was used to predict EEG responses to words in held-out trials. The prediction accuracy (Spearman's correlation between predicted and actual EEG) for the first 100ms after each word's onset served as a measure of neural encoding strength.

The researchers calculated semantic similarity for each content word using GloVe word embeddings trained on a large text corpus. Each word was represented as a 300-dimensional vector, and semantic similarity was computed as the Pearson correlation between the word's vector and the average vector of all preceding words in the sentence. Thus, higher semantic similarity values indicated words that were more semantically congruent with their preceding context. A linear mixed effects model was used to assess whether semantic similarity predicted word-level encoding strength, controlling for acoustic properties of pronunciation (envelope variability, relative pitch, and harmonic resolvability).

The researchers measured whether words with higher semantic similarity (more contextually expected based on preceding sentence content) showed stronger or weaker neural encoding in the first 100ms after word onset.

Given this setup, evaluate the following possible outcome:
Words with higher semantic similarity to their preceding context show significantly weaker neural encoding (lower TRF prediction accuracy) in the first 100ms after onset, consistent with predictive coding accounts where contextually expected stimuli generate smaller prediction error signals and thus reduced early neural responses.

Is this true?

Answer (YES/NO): NO